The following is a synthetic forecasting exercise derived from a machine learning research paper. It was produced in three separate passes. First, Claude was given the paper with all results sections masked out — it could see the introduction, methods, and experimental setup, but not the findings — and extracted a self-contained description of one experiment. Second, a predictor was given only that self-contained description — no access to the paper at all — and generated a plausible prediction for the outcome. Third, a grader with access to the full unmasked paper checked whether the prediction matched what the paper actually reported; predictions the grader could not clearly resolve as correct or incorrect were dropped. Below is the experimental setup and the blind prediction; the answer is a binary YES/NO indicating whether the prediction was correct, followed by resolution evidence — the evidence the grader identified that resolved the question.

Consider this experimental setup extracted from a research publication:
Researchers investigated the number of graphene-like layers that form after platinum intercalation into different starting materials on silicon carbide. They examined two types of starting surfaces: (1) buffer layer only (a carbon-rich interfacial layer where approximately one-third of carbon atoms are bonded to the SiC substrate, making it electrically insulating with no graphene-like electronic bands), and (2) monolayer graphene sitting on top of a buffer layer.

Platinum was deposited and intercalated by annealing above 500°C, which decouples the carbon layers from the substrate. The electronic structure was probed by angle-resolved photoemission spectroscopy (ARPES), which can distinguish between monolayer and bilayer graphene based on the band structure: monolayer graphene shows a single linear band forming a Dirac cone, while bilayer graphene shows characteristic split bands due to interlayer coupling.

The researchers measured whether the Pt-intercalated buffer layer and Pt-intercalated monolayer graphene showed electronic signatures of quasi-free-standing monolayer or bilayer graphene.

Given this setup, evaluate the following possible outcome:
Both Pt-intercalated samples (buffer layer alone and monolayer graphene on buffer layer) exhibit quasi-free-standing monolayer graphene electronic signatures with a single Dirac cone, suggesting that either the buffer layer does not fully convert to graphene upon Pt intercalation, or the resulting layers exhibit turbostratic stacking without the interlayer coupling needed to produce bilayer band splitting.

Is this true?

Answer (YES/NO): NO